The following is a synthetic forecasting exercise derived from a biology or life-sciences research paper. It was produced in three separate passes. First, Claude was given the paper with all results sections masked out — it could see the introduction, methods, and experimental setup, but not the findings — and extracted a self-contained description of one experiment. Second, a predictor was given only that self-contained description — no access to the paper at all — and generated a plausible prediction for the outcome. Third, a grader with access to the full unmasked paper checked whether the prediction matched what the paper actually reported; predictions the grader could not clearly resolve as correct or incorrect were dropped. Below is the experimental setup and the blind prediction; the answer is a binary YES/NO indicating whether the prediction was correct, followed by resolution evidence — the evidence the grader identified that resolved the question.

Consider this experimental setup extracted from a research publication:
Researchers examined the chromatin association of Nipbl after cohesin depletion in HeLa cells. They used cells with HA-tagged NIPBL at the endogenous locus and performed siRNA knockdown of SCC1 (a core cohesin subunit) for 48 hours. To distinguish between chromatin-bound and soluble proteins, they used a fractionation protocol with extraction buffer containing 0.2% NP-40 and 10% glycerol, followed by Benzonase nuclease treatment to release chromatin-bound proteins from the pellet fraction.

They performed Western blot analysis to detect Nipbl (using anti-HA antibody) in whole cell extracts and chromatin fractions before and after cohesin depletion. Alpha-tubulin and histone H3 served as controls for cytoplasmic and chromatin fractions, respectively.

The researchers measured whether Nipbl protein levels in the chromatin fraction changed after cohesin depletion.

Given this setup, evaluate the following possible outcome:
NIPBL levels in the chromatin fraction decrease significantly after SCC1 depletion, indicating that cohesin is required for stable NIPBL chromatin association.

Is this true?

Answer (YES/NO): YES